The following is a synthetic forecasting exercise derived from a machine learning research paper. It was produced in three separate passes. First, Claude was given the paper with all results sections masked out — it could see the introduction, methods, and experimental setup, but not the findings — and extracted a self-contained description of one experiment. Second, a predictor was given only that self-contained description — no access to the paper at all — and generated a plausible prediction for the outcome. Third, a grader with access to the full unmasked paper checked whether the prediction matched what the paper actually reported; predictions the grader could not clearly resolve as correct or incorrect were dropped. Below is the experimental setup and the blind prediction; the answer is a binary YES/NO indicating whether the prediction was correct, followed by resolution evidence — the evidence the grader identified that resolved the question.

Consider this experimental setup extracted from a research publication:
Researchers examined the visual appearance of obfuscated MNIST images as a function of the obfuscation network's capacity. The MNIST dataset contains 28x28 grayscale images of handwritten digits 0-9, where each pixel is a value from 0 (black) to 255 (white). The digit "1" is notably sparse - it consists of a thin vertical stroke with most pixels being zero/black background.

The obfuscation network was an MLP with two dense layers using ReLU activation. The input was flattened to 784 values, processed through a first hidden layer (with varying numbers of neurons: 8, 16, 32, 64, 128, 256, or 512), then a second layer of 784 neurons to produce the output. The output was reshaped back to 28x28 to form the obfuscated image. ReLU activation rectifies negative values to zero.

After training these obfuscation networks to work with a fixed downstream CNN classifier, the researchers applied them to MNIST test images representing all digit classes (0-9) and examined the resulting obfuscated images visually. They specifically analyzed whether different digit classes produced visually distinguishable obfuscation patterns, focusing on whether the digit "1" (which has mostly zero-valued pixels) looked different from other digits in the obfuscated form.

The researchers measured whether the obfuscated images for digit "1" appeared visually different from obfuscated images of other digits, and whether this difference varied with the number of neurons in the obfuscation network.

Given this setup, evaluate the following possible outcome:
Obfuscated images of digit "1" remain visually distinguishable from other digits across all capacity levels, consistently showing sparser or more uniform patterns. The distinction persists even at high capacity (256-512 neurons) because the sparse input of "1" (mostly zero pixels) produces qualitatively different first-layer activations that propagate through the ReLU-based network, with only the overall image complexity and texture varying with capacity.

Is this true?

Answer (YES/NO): NO